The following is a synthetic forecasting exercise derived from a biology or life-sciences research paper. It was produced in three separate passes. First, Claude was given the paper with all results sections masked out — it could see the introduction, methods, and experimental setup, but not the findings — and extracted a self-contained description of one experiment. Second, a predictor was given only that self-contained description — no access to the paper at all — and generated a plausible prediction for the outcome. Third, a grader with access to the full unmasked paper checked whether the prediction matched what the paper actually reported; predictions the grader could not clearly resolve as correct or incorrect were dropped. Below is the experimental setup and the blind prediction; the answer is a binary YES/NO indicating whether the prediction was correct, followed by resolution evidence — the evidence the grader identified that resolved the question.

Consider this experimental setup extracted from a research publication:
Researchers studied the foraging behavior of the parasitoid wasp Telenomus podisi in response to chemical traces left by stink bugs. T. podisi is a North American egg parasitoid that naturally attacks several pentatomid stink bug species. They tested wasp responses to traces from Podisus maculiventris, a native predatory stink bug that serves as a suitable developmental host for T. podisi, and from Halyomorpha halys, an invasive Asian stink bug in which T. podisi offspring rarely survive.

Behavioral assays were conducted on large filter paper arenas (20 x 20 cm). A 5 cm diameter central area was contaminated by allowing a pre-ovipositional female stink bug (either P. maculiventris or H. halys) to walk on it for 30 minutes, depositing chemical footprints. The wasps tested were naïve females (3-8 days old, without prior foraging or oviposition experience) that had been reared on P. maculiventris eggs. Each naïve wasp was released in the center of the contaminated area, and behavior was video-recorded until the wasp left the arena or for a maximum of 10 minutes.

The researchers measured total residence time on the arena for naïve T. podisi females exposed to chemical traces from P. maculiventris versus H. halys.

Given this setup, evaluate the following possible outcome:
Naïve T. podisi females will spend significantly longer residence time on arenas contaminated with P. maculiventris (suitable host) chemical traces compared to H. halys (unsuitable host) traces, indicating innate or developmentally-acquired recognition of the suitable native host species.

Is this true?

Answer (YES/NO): YES